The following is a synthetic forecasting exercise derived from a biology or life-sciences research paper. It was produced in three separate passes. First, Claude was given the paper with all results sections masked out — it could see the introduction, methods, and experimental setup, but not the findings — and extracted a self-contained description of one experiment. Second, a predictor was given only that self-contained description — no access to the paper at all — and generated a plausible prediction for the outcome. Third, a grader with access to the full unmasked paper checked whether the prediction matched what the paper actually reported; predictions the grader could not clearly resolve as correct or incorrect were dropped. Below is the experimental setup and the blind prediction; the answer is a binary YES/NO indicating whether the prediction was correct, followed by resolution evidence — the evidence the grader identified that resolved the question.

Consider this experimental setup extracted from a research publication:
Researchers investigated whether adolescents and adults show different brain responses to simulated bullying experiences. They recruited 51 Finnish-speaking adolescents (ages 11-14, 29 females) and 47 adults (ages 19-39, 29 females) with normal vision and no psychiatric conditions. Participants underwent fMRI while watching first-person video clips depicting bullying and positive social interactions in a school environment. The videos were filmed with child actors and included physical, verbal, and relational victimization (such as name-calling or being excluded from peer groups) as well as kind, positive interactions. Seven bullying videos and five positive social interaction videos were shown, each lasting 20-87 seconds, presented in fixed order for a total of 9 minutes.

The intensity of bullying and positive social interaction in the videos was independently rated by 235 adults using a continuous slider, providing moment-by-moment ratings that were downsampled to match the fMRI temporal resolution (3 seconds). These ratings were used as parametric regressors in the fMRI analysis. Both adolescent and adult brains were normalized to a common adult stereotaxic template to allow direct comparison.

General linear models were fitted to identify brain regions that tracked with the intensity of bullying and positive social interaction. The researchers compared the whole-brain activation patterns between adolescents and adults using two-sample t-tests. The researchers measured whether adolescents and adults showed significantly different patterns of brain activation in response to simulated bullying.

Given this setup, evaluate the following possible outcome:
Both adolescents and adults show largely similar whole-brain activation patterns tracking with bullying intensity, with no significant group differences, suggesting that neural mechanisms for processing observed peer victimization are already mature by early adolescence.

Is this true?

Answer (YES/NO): NO